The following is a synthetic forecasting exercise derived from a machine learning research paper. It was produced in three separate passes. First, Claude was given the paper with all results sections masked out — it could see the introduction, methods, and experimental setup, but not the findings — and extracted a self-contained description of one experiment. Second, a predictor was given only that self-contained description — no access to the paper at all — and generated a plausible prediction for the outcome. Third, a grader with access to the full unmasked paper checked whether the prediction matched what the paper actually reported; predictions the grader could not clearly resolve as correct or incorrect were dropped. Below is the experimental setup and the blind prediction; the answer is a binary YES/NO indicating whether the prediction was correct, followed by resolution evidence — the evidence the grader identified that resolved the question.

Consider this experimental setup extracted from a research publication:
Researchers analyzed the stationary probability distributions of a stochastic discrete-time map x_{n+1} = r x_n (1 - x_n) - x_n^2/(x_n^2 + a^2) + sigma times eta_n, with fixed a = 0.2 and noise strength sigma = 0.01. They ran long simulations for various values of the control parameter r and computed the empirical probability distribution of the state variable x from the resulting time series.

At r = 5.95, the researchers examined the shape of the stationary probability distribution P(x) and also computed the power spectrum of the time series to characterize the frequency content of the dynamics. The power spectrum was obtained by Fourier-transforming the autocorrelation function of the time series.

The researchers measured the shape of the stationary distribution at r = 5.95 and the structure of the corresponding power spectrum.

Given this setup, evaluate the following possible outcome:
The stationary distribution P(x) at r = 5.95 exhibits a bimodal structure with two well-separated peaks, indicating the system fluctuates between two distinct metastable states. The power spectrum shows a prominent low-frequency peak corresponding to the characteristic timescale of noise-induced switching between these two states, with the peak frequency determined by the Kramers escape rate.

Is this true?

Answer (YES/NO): NO